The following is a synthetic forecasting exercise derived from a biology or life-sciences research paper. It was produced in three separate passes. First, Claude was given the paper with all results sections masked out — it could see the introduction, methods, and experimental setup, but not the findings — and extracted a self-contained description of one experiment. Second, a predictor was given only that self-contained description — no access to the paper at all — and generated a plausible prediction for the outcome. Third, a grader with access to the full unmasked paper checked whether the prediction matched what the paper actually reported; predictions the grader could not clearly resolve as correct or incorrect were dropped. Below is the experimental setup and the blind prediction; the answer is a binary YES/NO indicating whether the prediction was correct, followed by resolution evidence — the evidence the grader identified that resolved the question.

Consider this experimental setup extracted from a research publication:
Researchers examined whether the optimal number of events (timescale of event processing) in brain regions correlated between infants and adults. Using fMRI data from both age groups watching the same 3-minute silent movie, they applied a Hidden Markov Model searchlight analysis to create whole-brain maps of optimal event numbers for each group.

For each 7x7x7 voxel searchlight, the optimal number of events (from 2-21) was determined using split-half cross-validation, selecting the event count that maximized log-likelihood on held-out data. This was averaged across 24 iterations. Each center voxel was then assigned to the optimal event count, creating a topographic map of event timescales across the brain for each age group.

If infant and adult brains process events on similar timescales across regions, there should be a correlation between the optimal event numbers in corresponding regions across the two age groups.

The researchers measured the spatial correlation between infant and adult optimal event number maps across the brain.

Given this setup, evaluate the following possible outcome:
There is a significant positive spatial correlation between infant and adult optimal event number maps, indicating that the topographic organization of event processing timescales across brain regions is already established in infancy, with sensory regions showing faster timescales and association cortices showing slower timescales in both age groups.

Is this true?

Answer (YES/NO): NO